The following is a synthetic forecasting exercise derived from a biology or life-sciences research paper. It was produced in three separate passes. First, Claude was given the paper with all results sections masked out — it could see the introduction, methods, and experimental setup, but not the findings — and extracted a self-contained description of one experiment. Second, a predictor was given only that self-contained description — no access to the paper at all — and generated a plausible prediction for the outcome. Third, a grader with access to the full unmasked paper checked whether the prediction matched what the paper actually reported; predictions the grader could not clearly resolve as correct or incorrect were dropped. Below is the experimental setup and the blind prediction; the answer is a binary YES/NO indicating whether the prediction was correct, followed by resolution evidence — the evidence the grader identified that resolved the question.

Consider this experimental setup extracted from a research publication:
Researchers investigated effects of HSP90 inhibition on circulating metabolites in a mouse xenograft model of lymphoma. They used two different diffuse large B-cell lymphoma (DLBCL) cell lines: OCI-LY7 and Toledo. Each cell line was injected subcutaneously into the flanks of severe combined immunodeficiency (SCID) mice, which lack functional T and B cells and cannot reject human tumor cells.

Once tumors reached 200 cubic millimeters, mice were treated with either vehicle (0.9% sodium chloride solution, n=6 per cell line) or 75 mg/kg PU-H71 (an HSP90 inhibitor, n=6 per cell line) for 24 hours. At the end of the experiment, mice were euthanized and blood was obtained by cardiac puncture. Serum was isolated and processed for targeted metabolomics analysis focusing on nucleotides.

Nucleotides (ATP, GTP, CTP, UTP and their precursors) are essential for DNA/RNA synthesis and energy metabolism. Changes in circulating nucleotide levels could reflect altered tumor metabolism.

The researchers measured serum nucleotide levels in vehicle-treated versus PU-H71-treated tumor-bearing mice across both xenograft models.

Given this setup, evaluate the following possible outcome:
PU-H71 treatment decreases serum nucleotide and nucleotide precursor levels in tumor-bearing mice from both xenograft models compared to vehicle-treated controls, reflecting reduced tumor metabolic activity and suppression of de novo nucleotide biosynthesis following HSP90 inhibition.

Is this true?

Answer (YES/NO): YES